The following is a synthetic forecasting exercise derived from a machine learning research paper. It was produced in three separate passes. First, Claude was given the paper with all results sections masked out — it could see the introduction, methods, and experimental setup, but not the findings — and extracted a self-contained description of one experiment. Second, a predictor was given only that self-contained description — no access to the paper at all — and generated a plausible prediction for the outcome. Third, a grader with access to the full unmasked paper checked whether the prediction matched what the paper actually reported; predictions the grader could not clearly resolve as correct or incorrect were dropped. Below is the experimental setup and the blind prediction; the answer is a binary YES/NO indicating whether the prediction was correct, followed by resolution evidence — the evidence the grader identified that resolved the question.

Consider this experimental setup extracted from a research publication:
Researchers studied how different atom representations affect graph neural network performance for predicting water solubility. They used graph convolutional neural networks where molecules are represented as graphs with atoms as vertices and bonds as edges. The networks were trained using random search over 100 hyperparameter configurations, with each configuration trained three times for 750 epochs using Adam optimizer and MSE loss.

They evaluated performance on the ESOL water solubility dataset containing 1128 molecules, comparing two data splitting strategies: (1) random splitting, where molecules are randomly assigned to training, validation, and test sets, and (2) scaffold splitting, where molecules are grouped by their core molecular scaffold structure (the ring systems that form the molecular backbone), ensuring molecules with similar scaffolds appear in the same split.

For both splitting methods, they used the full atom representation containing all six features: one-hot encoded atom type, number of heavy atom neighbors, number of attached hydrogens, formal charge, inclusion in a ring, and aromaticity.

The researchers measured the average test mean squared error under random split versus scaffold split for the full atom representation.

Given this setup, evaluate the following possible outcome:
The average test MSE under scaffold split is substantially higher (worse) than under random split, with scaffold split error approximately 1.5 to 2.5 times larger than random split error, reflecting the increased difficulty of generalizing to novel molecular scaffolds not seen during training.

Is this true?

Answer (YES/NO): NO